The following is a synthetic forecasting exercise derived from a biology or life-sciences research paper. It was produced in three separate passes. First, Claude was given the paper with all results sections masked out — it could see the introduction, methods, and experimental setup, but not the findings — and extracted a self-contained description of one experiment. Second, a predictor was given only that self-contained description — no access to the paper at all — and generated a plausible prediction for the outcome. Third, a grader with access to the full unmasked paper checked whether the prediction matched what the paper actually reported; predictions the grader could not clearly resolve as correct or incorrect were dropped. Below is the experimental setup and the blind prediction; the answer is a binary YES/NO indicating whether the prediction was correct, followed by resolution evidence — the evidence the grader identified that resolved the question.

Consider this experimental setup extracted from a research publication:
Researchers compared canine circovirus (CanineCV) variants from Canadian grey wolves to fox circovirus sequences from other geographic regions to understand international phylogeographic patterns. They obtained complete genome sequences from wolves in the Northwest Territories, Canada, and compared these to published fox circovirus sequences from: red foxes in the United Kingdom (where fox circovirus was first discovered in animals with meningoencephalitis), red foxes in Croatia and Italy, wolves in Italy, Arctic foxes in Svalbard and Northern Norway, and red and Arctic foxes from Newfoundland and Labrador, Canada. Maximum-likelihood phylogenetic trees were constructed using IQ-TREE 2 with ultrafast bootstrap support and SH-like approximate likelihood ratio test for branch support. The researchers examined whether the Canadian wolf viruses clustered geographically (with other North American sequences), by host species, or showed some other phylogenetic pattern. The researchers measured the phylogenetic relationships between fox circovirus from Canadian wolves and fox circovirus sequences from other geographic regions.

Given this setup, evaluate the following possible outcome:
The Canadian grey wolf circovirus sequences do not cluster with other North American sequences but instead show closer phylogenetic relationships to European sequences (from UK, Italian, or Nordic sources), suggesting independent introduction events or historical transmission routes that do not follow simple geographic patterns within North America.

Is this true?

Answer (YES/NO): NO